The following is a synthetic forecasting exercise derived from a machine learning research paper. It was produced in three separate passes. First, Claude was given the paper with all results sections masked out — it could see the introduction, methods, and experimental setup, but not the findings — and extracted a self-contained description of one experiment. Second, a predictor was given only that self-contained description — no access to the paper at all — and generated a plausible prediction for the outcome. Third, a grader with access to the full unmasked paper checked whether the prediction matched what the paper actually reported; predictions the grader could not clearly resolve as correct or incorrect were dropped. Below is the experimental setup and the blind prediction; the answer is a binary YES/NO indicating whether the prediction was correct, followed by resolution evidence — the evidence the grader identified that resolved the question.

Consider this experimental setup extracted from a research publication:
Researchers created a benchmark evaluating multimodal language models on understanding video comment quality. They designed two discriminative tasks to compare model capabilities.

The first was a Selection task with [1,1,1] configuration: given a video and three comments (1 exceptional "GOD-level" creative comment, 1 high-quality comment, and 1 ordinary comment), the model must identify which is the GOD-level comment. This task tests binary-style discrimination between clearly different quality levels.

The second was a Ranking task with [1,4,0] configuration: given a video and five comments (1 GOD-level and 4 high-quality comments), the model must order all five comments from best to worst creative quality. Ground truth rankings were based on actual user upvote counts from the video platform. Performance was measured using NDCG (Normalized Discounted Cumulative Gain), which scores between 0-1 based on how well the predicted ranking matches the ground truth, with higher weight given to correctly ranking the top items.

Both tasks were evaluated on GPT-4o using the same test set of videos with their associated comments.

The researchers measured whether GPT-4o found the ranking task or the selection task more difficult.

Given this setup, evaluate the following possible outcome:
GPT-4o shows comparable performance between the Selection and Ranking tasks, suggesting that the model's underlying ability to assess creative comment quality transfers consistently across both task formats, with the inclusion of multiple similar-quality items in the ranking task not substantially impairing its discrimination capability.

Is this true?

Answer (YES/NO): NO